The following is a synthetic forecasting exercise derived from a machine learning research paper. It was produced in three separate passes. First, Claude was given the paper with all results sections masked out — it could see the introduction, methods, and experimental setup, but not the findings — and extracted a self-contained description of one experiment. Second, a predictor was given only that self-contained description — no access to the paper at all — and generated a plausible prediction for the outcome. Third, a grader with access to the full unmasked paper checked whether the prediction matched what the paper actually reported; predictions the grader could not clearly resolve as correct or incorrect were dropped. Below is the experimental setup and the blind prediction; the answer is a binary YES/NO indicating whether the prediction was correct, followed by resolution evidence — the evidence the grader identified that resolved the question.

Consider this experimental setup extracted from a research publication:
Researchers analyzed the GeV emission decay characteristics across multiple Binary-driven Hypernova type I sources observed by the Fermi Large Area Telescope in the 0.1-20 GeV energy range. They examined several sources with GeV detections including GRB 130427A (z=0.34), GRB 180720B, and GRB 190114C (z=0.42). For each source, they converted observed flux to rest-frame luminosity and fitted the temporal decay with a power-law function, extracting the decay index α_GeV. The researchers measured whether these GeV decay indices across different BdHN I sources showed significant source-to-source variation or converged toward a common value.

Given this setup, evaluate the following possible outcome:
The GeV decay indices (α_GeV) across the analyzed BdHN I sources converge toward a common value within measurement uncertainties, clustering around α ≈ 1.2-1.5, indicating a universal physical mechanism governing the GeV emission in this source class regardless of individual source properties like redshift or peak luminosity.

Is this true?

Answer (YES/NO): YES